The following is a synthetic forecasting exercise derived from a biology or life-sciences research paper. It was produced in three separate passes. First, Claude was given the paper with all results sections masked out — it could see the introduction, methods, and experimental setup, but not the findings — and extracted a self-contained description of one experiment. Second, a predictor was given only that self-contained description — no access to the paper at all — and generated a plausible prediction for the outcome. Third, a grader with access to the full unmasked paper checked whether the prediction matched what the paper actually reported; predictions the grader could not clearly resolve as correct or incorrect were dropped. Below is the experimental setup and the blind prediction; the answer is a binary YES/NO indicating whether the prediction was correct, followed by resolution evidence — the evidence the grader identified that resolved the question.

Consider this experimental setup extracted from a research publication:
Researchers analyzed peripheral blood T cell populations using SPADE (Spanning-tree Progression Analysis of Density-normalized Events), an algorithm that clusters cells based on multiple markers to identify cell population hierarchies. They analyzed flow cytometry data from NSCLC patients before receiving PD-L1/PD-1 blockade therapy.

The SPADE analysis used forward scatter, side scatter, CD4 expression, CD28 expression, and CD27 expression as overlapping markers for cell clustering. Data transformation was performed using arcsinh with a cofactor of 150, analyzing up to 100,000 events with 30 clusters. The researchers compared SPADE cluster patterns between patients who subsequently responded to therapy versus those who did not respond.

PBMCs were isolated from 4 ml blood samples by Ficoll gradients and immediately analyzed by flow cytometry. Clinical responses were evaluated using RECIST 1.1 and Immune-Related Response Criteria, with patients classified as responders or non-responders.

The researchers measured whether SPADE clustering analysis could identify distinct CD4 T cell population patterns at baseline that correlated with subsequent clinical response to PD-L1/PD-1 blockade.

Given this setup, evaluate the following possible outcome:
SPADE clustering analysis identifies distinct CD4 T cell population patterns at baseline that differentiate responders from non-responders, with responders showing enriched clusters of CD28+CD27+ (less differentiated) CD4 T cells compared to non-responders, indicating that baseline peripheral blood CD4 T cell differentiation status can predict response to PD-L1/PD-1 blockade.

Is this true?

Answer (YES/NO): NO